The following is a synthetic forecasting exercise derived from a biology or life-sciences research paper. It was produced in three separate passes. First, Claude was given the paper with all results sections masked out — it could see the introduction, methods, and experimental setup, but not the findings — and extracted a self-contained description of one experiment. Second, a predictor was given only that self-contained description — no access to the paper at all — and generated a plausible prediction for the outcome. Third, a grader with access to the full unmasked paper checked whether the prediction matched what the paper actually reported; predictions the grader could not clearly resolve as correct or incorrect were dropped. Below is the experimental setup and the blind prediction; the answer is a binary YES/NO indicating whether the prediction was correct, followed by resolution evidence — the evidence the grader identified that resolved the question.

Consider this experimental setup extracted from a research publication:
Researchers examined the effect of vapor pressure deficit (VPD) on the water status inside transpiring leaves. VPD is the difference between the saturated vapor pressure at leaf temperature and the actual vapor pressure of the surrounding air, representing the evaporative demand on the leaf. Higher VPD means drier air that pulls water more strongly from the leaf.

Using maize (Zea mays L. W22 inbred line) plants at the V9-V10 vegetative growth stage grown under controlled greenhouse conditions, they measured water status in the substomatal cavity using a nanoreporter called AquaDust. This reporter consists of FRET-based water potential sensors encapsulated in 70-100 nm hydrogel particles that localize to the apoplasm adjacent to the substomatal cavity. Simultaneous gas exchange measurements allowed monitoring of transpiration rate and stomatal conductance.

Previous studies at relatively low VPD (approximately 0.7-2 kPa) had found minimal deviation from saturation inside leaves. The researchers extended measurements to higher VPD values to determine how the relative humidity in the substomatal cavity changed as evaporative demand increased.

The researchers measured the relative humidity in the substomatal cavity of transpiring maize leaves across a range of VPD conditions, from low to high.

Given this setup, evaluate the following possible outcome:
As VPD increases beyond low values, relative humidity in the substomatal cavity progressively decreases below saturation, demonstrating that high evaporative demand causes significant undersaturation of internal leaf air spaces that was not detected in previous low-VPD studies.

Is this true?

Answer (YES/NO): NO